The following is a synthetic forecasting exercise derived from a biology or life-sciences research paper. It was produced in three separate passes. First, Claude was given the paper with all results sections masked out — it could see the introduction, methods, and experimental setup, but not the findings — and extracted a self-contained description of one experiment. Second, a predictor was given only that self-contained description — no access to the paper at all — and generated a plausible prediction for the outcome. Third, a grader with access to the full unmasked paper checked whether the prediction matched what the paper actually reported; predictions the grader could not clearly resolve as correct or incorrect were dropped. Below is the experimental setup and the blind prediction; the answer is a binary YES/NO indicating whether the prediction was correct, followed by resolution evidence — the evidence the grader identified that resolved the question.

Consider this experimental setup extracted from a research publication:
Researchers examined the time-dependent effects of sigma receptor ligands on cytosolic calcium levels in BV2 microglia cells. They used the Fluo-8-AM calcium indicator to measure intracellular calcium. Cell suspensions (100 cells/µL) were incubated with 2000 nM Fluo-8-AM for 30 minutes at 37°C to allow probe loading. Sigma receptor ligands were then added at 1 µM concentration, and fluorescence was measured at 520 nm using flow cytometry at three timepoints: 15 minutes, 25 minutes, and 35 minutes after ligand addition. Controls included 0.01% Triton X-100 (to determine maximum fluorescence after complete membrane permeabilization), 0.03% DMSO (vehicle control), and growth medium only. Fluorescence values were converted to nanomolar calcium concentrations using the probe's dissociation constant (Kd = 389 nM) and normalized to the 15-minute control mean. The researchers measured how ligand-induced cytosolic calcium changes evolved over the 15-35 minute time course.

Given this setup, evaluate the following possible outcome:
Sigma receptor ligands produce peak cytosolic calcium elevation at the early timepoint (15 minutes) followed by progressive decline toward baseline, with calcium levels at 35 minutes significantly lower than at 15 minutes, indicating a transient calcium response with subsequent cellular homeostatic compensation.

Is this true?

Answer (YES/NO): YES